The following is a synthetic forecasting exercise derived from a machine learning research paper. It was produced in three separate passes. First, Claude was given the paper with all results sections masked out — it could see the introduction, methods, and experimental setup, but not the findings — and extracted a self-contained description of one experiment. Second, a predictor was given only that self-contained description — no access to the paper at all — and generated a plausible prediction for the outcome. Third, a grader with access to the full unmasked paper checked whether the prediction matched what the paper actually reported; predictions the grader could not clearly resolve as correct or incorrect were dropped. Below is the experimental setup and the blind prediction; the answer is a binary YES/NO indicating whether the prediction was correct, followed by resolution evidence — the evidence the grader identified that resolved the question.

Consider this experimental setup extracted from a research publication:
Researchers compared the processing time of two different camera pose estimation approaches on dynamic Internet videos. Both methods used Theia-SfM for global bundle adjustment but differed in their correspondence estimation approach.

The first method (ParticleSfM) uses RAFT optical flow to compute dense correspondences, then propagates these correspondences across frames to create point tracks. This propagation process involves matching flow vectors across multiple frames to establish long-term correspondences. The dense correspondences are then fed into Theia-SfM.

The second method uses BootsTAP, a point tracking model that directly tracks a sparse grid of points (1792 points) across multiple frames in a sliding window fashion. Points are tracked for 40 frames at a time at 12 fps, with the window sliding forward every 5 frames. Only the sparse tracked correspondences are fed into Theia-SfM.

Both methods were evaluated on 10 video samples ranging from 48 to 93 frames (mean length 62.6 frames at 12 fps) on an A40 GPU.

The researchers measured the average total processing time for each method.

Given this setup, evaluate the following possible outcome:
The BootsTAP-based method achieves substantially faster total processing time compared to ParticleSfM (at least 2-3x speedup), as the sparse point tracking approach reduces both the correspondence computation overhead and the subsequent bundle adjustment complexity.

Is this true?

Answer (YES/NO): YES